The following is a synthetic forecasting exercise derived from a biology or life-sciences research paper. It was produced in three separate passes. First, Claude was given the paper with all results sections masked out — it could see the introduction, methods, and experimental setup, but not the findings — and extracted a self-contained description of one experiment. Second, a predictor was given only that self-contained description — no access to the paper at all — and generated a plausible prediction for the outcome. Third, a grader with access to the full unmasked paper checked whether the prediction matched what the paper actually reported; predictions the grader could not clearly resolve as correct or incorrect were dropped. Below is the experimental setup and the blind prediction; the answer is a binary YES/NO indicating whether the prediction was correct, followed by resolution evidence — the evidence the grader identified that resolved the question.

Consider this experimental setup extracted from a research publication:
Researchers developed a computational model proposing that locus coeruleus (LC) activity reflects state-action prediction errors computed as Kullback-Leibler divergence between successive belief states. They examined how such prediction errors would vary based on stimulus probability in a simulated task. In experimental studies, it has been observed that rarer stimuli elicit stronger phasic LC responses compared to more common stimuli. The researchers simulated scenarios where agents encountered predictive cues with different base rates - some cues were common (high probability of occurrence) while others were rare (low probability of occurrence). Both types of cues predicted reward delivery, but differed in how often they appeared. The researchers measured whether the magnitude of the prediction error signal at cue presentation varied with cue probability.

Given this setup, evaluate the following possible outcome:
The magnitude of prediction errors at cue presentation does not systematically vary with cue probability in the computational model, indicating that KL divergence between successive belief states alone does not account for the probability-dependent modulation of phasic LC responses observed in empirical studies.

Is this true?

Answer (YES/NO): NO